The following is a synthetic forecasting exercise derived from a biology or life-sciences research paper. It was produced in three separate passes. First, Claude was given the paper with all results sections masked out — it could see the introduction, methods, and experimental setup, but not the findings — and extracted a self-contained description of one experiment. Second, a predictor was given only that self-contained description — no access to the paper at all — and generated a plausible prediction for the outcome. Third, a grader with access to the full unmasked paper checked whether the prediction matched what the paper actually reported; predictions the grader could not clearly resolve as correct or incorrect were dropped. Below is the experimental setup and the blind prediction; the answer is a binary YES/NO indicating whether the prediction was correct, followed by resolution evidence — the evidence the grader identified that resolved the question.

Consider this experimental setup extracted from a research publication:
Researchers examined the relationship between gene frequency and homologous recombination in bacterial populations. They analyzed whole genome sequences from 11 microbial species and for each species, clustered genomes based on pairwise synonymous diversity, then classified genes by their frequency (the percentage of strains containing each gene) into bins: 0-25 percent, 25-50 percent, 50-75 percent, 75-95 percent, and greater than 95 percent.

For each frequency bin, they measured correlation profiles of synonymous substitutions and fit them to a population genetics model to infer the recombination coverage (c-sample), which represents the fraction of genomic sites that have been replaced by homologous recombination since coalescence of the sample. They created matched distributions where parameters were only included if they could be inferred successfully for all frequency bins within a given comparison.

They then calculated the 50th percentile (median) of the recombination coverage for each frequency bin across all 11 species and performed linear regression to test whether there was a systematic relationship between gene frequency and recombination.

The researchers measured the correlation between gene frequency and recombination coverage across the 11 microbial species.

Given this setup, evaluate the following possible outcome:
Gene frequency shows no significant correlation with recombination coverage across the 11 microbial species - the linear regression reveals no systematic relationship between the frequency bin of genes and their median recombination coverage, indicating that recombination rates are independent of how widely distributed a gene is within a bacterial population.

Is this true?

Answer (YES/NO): NO